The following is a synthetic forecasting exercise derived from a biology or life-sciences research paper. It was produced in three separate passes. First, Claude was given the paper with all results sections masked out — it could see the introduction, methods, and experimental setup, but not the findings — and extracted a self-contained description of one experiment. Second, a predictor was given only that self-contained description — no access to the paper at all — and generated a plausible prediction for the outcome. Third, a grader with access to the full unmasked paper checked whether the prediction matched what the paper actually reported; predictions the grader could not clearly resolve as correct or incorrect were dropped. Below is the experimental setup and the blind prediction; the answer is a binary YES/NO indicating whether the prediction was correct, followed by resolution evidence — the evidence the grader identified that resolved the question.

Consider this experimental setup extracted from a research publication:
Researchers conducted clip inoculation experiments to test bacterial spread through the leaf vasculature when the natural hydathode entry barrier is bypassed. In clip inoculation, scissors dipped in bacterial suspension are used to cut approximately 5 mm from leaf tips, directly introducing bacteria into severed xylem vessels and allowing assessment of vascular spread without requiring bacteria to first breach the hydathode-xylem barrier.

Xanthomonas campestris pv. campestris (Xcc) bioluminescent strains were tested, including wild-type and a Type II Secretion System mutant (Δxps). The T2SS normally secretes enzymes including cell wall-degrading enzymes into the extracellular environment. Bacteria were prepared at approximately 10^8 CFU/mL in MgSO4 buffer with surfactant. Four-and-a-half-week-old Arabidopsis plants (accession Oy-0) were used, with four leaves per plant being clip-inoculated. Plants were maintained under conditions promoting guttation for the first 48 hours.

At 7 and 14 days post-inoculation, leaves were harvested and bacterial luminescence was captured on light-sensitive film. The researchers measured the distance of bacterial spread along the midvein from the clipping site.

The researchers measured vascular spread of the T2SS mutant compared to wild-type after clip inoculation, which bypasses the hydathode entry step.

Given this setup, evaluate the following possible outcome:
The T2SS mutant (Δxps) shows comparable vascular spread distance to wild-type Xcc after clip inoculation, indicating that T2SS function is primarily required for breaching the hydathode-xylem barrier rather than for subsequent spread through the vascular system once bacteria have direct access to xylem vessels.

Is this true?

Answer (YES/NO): NO